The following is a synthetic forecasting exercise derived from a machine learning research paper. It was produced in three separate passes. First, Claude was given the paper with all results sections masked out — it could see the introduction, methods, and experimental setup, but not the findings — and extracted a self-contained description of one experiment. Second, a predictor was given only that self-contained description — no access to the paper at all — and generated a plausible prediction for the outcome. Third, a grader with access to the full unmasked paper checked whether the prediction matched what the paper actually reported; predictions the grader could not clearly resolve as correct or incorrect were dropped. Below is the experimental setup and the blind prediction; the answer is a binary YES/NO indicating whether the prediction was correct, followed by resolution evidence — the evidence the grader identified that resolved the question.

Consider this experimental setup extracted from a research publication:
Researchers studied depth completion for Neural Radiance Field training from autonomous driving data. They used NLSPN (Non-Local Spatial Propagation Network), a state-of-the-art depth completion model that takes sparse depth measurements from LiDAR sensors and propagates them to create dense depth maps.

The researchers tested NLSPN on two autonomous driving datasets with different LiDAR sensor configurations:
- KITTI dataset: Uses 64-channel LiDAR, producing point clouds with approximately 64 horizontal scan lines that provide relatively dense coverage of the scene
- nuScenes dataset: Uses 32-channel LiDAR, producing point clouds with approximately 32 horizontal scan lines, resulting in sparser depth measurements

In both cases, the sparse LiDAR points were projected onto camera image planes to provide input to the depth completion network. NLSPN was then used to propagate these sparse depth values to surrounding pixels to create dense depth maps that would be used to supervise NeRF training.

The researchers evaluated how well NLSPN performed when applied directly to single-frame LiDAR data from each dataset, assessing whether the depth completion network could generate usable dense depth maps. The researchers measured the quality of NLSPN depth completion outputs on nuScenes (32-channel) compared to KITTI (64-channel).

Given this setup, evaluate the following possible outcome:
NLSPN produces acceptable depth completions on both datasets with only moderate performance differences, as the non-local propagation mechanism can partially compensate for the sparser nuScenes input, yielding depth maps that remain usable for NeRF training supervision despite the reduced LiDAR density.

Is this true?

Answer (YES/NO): NO